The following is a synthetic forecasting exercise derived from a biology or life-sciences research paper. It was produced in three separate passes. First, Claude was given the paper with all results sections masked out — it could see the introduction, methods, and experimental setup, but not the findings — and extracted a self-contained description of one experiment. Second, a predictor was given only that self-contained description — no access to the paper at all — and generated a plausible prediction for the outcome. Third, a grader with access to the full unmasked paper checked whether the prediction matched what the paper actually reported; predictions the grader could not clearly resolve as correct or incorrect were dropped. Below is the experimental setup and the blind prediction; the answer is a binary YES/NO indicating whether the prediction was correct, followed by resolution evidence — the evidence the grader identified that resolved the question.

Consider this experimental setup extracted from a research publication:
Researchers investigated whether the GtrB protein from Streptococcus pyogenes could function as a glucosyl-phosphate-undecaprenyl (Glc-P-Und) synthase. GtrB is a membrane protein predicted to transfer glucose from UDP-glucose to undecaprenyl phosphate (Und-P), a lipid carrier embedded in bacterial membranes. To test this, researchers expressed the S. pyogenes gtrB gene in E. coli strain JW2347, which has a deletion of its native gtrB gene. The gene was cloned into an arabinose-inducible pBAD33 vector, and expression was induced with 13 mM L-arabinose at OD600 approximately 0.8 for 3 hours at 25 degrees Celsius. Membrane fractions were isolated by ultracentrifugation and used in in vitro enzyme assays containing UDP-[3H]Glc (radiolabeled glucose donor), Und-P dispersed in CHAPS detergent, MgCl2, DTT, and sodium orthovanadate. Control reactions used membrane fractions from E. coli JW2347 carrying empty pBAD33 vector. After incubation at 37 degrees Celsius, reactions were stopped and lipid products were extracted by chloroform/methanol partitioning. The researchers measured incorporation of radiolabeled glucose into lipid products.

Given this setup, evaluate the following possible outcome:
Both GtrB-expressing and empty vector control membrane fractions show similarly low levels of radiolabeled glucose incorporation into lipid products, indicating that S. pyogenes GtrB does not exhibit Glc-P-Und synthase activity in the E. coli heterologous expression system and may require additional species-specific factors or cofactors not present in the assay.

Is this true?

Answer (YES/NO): NO